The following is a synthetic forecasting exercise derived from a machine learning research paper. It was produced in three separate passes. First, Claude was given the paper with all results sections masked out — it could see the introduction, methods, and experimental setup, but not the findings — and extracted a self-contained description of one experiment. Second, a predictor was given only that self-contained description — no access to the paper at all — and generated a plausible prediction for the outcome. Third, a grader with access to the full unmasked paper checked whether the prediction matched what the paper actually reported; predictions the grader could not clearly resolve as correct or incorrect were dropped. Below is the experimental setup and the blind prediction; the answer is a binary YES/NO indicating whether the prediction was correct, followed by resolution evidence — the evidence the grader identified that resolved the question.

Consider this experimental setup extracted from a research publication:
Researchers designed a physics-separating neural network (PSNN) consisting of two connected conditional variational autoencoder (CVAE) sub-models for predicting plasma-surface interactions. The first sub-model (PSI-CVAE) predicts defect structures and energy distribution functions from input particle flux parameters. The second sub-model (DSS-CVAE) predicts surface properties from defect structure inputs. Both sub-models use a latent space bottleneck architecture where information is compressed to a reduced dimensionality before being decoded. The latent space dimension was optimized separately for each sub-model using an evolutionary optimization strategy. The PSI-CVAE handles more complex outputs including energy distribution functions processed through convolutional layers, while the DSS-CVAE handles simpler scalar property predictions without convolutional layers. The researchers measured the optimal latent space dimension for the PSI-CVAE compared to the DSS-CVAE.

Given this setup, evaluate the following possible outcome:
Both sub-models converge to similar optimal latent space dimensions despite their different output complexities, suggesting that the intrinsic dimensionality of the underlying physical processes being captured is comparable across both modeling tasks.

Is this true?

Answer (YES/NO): NO